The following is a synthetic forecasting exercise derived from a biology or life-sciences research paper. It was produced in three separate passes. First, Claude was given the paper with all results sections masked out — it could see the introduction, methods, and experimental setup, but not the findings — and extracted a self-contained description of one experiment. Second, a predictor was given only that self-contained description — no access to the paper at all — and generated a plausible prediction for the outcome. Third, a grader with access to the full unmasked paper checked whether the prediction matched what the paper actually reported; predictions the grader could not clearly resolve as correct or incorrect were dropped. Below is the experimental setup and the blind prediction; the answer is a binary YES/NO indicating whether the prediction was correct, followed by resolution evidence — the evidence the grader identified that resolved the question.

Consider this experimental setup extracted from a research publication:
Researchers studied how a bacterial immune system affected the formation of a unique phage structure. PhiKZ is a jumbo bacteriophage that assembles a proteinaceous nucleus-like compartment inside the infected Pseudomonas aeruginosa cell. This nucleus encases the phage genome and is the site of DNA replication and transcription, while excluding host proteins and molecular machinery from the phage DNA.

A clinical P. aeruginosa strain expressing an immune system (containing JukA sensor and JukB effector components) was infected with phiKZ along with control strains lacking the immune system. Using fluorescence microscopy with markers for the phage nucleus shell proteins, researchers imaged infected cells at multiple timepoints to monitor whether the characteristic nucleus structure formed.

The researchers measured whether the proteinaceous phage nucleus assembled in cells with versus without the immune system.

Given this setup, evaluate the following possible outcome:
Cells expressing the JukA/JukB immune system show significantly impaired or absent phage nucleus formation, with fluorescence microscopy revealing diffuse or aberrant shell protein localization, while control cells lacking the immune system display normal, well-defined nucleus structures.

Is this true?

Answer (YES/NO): YES